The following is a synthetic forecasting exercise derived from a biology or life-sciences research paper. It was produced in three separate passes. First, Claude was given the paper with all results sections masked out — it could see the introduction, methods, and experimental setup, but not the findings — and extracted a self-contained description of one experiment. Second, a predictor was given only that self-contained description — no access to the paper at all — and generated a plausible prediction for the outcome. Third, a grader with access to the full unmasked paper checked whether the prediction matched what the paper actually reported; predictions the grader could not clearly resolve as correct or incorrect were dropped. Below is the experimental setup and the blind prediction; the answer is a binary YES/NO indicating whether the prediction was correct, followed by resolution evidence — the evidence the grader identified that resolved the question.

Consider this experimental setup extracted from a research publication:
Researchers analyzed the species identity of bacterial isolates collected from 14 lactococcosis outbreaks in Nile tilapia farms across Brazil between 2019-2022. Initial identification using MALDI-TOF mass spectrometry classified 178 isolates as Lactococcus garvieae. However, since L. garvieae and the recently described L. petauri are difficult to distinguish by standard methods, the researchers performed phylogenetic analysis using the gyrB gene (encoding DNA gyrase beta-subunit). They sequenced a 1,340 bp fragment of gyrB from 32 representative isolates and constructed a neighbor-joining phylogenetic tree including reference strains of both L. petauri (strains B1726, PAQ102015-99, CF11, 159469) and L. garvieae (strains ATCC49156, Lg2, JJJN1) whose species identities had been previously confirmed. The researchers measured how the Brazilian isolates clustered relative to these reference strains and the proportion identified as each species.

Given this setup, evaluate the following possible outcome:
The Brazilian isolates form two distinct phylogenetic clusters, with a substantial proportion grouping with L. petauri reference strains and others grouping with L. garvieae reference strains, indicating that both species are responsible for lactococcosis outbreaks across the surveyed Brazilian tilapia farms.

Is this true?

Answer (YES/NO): NO